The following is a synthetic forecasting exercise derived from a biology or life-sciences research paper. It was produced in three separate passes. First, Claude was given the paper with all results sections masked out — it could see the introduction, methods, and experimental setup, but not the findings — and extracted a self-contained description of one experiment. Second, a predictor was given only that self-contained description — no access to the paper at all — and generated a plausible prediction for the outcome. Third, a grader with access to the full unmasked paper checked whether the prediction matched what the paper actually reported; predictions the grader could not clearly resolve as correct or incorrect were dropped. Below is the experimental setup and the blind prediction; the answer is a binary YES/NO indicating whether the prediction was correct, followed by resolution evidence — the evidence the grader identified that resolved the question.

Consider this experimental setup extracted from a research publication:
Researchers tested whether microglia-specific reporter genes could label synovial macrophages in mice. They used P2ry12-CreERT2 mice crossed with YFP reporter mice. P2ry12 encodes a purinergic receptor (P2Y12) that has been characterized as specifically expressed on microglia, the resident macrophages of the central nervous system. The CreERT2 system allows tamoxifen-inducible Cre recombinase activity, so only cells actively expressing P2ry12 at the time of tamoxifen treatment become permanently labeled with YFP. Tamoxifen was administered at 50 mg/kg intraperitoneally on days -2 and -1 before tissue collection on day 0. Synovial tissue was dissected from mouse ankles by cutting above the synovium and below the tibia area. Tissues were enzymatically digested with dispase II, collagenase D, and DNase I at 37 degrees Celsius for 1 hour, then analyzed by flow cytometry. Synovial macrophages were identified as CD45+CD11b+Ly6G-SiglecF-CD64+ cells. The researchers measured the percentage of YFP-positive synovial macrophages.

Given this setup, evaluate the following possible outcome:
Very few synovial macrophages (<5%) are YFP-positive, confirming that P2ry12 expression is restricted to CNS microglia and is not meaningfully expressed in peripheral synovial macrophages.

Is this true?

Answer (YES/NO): NO